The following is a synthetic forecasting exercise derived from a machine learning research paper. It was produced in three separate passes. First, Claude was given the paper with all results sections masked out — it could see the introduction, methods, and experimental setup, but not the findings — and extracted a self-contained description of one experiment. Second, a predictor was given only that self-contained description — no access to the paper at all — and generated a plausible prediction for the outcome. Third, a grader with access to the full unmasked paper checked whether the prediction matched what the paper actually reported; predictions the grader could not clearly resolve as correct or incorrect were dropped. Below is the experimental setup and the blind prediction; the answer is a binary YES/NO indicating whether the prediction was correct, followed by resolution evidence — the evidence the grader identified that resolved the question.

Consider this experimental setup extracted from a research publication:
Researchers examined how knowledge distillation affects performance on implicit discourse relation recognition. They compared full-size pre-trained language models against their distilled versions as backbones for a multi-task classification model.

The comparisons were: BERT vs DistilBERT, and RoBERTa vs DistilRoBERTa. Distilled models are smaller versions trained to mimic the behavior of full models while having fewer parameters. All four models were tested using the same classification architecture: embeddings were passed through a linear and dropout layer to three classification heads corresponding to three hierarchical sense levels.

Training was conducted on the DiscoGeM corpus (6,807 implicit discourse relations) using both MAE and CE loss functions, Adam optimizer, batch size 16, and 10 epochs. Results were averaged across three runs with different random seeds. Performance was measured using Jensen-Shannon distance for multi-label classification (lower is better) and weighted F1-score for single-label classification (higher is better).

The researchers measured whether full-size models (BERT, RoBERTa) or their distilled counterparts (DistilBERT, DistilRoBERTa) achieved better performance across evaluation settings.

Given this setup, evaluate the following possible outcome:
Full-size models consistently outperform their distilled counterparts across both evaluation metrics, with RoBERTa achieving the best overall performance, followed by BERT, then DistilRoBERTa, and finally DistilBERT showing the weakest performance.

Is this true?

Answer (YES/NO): NO